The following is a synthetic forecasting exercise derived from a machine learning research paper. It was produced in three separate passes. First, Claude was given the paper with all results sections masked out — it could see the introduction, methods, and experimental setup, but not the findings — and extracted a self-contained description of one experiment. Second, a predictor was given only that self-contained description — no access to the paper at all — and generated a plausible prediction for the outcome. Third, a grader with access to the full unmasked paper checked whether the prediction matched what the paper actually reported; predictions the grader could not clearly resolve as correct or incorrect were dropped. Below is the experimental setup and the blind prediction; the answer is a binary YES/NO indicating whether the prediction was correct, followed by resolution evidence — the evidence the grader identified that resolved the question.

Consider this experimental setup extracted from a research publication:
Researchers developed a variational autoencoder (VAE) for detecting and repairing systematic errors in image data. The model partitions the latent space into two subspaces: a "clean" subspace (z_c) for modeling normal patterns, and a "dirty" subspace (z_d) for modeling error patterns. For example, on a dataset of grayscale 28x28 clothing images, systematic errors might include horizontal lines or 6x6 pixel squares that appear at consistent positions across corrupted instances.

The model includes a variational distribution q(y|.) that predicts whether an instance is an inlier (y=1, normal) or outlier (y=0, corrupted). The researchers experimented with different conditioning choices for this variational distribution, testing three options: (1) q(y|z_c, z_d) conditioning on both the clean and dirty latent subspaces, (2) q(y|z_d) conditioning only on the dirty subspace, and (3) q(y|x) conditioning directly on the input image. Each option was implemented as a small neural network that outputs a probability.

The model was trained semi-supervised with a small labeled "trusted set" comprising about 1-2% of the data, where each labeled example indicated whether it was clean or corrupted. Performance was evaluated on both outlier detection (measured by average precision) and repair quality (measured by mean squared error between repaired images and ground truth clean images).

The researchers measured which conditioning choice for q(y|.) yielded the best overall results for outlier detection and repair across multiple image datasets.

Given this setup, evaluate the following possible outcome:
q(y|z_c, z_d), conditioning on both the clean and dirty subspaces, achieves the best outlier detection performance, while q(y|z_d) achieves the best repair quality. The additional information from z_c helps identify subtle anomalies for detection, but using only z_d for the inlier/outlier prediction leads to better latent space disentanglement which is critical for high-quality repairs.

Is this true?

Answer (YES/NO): NO